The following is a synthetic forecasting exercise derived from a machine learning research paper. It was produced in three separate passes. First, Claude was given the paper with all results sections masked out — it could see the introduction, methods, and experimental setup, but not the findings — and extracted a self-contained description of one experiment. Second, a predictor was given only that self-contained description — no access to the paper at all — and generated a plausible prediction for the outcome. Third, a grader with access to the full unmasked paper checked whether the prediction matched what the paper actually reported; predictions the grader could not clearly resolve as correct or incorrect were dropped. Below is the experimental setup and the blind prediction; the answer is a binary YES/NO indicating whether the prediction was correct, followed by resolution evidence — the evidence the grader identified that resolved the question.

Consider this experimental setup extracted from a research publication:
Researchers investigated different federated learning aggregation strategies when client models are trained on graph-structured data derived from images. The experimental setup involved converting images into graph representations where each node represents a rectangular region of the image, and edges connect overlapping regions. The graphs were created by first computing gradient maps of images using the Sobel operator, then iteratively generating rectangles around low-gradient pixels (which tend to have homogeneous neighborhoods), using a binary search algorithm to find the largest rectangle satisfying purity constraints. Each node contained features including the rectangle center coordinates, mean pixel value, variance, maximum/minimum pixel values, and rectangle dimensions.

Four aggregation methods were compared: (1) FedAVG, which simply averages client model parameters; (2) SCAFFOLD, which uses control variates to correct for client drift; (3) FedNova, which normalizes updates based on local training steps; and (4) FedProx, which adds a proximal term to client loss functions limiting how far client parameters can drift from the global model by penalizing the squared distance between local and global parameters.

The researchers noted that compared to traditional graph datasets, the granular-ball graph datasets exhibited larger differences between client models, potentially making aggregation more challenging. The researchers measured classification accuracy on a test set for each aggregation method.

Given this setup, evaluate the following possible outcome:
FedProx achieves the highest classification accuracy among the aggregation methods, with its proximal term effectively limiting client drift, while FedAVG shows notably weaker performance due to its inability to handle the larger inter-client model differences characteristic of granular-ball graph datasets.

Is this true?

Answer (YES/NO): NO